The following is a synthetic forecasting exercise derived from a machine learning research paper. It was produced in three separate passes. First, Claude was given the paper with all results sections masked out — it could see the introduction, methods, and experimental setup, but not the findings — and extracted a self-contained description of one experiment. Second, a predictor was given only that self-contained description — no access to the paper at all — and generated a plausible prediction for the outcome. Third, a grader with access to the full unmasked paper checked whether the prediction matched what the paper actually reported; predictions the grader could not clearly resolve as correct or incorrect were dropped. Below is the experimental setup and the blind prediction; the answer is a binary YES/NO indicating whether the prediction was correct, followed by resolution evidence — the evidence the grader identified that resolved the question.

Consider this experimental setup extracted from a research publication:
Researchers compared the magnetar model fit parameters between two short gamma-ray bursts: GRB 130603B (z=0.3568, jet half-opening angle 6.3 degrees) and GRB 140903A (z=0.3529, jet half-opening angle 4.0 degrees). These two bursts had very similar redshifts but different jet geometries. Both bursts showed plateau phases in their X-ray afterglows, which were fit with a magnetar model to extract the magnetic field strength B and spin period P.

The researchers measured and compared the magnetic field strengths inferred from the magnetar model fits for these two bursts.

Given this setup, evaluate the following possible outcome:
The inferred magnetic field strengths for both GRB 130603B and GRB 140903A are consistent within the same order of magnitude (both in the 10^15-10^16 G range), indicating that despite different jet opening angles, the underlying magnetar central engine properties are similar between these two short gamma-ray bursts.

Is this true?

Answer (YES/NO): YES